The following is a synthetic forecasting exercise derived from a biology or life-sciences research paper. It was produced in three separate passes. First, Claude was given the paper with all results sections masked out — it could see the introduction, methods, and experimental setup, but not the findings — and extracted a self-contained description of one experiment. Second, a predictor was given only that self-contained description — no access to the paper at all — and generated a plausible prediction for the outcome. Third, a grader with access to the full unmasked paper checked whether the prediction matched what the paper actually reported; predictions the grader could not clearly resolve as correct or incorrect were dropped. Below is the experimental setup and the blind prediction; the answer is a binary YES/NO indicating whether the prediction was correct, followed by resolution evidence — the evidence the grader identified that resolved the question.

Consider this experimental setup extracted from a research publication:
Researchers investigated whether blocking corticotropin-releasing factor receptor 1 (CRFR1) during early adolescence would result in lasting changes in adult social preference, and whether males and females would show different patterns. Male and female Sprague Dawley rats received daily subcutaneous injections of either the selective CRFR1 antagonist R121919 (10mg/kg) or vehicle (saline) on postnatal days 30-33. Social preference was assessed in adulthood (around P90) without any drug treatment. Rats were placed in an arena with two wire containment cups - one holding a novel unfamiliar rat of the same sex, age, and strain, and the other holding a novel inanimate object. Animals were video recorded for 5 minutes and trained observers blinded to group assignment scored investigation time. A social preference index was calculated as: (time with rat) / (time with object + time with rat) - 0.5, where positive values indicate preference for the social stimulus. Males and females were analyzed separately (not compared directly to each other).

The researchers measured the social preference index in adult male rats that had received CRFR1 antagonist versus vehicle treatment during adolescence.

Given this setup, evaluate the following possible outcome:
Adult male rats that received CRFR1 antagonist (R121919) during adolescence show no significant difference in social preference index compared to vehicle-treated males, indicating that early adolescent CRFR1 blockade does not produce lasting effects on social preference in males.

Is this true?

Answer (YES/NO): YES